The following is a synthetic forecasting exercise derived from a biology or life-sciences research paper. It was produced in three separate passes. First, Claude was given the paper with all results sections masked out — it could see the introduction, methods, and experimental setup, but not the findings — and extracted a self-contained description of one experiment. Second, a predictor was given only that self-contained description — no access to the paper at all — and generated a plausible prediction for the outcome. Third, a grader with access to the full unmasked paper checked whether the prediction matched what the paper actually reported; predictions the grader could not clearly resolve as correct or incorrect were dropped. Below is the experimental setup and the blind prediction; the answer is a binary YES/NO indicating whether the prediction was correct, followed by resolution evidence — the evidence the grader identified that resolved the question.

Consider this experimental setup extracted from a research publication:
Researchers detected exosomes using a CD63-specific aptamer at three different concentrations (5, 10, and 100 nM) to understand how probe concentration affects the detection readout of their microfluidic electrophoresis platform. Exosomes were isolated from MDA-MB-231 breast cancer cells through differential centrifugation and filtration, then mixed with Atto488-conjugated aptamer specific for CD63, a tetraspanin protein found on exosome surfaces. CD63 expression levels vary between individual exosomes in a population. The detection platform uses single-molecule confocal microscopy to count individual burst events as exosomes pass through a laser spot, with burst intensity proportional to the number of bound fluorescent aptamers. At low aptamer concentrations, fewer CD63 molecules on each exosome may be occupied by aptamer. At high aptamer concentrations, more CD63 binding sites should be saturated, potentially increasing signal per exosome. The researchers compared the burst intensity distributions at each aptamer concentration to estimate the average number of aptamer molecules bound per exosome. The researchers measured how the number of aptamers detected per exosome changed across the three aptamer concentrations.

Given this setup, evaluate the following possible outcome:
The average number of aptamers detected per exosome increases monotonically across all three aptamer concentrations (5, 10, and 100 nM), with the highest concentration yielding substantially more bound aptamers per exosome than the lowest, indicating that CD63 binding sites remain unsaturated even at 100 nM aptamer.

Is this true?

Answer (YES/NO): NO